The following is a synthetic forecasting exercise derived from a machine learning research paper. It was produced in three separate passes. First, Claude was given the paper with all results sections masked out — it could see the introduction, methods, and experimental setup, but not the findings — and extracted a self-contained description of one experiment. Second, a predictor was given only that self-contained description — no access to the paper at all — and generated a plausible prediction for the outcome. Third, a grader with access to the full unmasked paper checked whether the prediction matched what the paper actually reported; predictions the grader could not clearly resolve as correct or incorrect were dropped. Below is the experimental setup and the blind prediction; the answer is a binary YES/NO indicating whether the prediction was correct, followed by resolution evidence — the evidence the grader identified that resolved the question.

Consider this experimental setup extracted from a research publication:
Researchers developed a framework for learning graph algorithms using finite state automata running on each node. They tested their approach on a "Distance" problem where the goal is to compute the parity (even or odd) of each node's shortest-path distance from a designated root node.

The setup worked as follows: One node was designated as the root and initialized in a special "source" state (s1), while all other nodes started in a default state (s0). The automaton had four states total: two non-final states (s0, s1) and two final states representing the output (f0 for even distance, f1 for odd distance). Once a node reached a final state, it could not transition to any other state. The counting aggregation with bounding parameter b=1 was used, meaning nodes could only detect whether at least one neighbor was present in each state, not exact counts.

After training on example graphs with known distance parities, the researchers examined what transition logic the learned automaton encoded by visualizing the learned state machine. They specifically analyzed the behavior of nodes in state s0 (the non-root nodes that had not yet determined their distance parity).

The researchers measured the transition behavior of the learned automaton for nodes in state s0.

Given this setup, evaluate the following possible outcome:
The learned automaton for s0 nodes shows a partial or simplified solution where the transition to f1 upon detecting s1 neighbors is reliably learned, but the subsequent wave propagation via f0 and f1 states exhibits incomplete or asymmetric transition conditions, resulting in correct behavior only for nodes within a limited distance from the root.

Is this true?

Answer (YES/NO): NO